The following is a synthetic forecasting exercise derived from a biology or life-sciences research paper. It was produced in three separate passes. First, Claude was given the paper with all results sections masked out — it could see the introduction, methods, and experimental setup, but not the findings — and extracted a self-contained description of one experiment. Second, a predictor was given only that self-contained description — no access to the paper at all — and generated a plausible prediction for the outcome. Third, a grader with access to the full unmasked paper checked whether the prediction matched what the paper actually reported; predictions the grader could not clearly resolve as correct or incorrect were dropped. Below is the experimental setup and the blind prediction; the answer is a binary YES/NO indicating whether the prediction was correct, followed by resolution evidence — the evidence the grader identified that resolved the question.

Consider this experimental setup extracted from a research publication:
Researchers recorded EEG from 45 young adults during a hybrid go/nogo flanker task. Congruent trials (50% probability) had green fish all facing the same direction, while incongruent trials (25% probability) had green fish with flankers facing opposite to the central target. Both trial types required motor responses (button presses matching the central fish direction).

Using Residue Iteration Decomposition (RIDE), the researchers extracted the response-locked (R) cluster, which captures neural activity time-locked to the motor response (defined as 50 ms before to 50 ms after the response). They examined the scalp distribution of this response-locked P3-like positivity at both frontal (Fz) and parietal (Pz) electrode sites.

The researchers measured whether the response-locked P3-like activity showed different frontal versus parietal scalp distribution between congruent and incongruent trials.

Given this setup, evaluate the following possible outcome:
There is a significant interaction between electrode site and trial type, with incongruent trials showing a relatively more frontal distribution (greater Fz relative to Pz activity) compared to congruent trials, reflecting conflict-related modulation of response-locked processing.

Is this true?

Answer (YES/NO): YES